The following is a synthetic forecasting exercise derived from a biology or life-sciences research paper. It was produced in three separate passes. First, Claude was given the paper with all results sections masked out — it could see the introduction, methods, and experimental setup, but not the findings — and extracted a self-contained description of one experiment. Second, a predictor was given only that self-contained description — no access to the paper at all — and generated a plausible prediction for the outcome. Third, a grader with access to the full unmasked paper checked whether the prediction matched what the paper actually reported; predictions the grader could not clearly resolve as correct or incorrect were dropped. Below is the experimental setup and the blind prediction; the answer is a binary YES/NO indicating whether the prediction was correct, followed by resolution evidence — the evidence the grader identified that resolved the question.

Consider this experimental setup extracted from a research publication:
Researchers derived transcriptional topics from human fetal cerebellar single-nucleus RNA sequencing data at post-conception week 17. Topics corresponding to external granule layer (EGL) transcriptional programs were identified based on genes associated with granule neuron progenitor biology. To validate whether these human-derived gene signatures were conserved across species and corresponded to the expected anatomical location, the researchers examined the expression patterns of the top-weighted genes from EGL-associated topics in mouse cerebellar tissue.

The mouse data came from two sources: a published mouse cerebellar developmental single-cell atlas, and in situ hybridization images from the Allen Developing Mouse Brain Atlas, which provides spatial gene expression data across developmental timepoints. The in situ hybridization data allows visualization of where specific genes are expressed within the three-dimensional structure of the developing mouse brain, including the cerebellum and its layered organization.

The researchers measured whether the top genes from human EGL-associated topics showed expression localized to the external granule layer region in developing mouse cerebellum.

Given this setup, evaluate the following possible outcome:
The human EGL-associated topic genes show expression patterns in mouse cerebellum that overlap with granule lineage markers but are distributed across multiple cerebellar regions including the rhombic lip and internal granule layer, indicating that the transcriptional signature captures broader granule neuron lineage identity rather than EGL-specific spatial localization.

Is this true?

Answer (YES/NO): NO